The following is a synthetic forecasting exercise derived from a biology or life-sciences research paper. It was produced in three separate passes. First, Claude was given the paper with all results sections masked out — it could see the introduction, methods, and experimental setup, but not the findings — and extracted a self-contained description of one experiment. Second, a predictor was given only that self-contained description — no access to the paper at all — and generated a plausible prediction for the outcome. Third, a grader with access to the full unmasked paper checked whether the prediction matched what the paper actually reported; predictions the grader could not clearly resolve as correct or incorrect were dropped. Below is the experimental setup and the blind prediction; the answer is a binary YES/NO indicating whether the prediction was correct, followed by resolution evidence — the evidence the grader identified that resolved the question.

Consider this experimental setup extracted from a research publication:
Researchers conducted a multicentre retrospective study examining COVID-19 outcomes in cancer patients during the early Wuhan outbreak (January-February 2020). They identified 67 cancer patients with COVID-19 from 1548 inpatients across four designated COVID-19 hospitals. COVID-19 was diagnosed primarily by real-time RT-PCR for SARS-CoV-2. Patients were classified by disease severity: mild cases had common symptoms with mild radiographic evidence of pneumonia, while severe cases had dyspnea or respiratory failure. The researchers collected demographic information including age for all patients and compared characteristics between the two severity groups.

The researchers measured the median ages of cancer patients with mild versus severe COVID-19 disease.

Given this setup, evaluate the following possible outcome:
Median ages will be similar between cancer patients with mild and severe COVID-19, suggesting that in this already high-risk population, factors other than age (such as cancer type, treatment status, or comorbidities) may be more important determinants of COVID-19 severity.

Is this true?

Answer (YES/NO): NO